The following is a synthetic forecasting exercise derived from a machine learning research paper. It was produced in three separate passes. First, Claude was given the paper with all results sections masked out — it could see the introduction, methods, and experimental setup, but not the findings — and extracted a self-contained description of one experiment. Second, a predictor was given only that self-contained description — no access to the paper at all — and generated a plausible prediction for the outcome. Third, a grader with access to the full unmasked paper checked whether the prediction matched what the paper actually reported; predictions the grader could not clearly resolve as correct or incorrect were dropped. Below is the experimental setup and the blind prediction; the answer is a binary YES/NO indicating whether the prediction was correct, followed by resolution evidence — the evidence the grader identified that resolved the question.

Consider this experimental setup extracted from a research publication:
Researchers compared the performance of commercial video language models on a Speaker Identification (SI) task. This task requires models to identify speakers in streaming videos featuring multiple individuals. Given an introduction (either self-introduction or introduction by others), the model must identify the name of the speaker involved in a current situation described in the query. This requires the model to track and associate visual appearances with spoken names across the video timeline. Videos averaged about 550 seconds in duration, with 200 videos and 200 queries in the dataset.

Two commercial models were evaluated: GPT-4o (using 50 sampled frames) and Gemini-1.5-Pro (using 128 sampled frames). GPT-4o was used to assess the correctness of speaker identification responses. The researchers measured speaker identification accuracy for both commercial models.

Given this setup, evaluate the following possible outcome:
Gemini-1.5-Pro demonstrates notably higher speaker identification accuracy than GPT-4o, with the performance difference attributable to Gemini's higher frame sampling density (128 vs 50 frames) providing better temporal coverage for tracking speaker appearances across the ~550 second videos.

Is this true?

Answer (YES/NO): NO